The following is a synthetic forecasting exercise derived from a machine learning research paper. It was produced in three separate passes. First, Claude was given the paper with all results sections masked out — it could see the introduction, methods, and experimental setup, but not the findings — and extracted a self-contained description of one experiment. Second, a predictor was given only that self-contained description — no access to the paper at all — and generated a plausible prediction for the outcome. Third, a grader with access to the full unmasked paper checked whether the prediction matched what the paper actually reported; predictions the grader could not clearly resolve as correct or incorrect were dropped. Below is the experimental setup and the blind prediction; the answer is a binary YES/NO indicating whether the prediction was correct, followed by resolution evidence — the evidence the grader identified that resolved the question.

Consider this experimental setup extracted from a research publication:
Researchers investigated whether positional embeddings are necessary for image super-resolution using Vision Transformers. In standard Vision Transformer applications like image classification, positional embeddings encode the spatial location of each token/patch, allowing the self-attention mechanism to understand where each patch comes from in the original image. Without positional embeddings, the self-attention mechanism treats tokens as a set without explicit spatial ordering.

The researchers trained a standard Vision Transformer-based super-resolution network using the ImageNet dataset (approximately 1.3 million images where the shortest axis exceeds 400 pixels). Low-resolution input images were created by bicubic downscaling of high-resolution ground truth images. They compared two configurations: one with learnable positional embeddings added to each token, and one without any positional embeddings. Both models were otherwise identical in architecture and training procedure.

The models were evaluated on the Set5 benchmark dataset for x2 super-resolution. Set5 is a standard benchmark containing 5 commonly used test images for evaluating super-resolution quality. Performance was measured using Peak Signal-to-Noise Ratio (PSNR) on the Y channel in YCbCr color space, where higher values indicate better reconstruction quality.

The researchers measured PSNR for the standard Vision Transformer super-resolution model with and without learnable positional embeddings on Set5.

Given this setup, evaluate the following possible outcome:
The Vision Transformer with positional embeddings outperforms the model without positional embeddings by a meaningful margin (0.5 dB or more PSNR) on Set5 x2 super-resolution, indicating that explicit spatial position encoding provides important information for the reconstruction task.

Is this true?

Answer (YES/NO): NO